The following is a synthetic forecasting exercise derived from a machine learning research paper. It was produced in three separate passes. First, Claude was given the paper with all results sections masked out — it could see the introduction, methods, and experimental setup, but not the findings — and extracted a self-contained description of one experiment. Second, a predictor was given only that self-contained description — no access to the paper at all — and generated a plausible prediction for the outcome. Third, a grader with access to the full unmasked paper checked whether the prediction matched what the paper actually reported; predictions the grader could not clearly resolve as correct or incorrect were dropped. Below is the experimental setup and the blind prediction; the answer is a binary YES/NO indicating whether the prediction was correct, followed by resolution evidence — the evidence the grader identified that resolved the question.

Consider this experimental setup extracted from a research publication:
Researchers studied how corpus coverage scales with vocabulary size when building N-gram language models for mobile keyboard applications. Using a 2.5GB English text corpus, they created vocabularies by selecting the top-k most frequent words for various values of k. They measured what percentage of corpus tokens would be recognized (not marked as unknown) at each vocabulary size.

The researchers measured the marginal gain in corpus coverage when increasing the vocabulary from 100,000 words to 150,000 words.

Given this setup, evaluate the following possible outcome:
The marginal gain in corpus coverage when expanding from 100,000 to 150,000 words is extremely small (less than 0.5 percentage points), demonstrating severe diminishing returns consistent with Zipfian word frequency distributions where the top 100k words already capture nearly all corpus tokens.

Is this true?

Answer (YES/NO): YES